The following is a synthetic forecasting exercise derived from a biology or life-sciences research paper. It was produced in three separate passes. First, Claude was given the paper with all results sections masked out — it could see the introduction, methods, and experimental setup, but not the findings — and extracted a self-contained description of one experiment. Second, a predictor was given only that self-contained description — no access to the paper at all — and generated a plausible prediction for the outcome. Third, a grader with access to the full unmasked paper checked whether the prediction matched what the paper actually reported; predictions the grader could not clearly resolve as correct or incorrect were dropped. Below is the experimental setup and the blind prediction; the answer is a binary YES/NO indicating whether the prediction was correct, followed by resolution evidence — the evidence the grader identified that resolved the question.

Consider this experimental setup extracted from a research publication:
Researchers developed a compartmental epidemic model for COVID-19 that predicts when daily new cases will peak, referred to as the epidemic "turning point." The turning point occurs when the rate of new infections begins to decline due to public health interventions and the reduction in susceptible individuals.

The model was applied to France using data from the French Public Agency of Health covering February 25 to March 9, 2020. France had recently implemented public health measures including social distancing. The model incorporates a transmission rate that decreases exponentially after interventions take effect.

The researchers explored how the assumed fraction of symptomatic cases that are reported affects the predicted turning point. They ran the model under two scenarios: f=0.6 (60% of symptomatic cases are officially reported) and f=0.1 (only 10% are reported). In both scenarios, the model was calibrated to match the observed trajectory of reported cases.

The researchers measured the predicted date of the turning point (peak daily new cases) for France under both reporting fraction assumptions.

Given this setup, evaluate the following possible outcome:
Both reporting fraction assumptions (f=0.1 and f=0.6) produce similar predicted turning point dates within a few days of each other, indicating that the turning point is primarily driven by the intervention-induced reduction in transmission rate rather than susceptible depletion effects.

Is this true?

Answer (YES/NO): YES